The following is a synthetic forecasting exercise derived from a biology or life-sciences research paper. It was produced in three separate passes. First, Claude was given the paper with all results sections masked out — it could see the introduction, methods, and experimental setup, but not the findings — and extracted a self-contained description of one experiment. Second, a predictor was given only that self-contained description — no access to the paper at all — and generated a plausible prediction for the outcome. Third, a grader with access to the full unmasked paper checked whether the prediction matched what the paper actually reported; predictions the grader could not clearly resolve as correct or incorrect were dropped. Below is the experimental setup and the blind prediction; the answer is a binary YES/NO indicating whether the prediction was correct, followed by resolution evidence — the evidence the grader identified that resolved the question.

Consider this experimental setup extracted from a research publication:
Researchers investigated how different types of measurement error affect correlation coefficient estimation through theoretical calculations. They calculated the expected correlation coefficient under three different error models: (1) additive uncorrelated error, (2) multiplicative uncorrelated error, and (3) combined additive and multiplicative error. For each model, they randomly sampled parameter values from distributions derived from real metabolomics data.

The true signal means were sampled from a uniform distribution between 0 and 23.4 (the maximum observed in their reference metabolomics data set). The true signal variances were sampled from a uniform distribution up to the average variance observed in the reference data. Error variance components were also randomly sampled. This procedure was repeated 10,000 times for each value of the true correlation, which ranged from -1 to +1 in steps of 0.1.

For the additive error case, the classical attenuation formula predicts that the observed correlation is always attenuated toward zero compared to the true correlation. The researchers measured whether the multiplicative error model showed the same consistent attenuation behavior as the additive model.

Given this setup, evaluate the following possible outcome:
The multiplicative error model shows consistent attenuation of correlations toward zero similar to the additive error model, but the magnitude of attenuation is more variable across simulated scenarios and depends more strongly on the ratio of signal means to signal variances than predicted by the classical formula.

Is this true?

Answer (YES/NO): NO